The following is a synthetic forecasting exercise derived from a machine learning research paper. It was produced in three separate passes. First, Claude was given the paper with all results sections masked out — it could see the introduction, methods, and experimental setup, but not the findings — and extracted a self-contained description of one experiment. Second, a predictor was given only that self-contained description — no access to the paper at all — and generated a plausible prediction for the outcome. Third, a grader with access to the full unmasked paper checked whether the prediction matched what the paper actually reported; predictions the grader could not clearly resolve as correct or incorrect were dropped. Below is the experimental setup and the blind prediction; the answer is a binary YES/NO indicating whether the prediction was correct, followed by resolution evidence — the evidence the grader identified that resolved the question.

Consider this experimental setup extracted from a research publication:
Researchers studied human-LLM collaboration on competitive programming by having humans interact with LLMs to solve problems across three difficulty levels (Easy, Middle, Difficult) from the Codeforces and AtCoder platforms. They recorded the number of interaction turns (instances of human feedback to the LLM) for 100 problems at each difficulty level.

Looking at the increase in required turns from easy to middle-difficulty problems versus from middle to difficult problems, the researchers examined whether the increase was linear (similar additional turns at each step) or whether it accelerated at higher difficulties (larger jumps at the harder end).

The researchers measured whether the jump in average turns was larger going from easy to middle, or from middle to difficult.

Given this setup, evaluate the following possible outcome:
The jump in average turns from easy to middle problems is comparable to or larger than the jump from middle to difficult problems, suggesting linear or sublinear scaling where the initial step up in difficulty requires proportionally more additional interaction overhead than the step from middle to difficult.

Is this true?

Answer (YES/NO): YES